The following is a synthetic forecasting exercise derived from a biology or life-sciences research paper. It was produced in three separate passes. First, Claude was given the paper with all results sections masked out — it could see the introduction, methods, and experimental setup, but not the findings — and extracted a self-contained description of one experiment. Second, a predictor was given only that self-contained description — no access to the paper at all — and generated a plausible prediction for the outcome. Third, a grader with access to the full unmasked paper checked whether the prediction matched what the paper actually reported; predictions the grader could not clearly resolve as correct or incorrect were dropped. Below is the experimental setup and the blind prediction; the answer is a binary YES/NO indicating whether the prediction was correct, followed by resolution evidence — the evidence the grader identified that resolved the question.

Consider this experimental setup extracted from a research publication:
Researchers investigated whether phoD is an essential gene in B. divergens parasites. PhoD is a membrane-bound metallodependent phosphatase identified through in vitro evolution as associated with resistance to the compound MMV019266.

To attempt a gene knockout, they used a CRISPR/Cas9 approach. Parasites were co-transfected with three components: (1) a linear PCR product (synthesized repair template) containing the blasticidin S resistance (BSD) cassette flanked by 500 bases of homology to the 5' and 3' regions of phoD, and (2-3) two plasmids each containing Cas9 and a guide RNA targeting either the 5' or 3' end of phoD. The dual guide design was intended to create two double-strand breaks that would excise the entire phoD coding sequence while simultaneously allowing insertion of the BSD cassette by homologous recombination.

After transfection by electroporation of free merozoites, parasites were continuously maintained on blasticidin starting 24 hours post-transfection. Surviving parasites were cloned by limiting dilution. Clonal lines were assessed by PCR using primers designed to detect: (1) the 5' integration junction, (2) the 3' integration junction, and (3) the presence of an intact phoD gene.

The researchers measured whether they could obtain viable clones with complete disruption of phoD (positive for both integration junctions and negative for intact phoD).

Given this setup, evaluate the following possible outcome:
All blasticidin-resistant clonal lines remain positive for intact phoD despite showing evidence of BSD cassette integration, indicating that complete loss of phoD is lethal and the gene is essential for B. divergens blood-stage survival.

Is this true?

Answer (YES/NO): YES